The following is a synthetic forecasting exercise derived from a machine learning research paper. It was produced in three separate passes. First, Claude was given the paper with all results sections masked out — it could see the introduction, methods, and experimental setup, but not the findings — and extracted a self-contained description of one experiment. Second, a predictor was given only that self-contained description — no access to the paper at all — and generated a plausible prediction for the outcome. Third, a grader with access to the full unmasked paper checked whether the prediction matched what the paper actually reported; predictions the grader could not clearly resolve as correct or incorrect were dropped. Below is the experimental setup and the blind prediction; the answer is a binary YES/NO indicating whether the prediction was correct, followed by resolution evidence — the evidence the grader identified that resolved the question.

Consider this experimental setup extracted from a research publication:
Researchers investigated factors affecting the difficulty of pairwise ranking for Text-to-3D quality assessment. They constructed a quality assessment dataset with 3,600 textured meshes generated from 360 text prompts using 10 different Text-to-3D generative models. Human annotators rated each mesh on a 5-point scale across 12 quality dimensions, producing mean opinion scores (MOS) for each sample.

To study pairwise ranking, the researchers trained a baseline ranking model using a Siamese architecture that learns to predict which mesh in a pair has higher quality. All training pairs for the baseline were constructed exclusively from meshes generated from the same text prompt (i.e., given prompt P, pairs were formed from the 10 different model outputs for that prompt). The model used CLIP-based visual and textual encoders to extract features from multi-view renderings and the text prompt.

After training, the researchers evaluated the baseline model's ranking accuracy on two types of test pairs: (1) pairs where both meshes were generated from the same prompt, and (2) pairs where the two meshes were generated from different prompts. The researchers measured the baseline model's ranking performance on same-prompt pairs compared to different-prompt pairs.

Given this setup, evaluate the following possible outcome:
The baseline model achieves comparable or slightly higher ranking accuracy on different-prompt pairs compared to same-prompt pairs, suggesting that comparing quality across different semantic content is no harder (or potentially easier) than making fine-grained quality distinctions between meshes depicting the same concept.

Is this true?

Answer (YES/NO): NO